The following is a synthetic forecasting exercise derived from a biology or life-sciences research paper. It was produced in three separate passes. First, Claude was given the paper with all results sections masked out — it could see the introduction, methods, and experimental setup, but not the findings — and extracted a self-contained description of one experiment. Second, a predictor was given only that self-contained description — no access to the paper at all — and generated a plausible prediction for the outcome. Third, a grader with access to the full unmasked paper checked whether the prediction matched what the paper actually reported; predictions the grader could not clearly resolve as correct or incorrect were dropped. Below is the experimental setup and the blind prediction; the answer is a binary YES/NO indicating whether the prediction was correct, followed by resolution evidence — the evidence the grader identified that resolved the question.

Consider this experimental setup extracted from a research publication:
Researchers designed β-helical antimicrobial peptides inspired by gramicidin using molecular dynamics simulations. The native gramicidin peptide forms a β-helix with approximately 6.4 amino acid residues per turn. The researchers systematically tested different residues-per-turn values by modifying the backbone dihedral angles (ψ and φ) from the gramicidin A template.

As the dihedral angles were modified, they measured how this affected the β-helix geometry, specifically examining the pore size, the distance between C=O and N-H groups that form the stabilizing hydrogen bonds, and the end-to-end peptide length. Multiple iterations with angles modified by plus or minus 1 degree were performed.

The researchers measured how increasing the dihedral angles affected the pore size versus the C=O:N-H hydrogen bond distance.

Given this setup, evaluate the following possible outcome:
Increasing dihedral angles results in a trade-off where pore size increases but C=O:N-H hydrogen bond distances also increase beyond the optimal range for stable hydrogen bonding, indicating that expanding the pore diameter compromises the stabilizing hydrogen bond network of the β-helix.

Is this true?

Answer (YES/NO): NO